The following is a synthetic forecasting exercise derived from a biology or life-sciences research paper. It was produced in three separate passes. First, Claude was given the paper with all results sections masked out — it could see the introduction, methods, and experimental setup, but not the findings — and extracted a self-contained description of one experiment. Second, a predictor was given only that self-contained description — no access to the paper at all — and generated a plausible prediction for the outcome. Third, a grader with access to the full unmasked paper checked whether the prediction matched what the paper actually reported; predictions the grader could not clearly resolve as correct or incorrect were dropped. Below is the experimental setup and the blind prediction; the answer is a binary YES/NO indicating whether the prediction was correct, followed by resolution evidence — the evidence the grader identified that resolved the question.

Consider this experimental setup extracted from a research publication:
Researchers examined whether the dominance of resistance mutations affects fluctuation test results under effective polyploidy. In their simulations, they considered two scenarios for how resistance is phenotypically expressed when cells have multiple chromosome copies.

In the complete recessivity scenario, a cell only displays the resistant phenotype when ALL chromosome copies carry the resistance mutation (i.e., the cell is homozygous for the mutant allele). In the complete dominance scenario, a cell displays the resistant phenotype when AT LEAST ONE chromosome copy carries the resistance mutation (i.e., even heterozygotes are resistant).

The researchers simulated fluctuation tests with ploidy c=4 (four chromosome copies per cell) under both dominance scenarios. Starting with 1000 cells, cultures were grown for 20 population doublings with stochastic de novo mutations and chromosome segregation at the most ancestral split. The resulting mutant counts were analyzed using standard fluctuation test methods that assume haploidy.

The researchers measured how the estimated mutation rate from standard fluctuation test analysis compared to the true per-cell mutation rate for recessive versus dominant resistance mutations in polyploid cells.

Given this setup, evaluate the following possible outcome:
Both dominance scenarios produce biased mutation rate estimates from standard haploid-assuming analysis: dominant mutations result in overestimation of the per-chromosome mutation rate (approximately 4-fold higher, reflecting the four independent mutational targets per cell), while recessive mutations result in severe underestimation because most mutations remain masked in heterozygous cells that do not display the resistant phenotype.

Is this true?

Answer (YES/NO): NO